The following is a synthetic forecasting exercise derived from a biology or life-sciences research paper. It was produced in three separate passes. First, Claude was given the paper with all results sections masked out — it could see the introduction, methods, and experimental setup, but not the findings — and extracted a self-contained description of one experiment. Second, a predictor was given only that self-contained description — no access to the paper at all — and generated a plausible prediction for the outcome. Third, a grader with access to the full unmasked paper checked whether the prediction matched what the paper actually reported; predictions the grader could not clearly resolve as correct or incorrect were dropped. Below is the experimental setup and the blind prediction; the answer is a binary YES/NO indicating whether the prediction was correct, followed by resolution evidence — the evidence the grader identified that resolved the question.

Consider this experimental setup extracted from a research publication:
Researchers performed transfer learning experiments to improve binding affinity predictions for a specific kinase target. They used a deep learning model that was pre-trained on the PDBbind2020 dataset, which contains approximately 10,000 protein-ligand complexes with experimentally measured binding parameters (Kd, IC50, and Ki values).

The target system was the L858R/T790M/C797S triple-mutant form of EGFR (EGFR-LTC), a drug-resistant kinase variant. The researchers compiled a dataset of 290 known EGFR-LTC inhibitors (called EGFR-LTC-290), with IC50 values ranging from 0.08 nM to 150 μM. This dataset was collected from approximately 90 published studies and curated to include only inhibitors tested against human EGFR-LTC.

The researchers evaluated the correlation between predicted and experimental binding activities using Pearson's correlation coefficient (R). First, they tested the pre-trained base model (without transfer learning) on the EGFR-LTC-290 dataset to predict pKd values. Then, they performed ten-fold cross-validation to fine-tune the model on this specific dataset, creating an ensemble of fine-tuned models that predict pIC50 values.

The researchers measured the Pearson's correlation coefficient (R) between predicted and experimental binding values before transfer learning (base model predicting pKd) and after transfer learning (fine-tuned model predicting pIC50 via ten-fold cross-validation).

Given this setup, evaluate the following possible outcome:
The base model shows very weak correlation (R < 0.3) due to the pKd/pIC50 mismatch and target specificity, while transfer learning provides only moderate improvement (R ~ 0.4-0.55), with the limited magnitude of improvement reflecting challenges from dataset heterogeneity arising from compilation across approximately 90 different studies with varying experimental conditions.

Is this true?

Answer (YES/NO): NO